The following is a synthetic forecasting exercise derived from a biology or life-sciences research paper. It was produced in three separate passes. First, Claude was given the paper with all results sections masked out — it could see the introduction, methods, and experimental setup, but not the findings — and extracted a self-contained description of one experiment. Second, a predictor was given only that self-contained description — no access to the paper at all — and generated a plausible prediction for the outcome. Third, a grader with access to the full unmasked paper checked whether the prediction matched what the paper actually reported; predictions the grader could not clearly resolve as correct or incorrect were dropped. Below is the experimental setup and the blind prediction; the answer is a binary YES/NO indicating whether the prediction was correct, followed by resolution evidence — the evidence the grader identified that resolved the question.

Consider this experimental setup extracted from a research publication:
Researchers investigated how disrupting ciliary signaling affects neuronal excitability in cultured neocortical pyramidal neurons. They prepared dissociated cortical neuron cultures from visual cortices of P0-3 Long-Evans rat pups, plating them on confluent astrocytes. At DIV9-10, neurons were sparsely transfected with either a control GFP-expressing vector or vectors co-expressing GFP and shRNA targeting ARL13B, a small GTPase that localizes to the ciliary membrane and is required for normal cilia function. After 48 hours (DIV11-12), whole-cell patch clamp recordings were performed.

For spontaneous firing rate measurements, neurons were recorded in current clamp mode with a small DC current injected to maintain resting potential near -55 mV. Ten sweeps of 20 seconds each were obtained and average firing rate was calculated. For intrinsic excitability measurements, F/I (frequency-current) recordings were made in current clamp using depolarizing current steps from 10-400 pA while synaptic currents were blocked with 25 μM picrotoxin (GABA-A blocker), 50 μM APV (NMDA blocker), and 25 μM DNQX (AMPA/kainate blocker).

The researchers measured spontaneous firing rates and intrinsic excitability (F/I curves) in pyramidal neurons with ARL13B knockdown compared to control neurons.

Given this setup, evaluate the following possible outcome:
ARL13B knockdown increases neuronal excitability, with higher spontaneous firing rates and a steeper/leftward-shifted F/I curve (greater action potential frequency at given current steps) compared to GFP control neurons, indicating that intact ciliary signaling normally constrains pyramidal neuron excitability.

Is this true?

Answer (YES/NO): NO